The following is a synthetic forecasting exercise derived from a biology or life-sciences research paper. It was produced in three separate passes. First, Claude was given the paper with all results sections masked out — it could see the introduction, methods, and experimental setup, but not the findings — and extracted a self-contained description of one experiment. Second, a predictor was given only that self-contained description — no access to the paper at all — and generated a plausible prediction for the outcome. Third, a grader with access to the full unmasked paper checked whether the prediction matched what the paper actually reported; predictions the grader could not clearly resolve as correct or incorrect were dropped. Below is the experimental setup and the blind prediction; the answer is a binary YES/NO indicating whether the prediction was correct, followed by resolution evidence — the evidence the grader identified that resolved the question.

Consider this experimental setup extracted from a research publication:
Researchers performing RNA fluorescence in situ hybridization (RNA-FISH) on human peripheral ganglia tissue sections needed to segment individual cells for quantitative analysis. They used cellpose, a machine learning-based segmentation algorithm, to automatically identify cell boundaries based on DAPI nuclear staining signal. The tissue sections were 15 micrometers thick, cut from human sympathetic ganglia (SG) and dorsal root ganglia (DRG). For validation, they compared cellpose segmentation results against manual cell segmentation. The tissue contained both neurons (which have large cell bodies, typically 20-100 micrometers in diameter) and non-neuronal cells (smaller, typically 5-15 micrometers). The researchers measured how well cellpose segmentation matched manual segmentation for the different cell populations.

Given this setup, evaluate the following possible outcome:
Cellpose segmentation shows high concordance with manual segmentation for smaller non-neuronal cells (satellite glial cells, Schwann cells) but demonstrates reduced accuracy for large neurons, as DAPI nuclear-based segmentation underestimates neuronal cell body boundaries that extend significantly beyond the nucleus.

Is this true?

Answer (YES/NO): NO